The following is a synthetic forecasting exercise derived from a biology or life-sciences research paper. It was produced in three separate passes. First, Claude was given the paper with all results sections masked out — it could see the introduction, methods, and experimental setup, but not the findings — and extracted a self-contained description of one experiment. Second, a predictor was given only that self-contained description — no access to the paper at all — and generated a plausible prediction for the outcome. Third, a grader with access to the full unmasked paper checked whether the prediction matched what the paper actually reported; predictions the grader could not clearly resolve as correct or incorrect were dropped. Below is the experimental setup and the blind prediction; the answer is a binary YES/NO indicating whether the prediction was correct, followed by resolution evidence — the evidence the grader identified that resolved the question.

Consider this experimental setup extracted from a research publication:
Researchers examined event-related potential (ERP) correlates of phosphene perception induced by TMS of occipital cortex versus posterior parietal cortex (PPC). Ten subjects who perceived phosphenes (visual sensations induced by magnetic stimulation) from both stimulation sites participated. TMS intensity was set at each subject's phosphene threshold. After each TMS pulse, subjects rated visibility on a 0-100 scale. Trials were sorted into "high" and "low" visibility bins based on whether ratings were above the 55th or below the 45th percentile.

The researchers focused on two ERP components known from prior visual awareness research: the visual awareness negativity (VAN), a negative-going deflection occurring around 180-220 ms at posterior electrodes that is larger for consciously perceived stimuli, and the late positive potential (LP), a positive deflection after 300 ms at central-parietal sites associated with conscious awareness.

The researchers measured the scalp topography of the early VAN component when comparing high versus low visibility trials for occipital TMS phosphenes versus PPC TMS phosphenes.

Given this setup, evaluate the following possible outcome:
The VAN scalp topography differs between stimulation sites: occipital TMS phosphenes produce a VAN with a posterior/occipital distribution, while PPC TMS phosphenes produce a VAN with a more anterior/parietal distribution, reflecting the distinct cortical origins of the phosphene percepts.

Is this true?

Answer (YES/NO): NO